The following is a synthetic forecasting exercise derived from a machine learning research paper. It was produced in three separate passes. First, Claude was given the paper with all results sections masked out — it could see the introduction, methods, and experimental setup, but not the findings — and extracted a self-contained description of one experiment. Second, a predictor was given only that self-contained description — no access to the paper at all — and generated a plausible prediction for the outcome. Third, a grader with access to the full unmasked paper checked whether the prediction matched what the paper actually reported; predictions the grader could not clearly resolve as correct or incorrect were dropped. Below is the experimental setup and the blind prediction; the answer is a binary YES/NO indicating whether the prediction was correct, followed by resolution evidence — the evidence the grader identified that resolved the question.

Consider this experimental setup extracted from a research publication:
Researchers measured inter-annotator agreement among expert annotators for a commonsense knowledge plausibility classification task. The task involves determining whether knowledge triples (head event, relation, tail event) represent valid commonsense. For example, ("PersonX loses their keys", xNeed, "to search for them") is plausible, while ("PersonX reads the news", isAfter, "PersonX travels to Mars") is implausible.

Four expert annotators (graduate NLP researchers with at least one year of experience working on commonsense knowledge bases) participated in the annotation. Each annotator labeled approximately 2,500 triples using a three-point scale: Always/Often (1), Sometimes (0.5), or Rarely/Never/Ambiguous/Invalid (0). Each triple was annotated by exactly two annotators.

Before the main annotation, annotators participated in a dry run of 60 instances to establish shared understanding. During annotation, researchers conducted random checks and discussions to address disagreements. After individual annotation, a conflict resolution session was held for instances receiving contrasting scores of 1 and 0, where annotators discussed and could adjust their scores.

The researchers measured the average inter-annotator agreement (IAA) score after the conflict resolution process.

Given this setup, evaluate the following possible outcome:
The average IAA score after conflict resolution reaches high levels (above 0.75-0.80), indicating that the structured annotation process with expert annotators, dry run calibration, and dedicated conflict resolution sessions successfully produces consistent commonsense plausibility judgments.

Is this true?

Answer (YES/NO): YES